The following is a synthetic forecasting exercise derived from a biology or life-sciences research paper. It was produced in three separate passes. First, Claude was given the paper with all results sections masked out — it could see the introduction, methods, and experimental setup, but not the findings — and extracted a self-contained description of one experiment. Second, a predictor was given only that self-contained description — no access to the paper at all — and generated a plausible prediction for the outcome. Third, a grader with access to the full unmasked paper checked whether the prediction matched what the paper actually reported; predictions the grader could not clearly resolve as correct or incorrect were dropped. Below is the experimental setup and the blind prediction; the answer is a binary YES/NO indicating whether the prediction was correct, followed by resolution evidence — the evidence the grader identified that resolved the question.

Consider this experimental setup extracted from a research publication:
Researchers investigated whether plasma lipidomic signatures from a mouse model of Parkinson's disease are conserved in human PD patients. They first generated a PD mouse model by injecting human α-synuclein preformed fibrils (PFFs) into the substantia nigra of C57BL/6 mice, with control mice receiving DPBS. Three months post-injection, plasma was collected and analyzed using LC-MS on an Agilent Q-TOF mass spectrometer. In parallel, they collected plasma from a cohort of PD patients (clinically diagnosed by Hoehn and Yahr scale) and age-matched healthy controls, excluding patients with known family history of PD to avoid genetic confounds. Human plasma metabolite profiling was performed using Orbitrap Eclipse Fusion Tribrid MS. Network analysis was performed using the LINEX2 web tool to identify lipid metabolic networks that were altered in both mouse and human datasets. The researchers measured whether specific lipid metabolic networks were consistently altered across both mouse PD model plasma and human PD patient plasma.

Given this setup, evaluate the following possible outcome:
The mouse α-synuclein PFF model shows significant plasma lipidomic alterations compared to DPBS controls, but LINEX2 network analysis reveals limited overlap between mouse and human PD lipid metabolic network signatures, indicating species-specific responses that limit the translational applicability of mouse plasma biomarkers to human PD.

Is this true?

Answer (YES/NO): NO